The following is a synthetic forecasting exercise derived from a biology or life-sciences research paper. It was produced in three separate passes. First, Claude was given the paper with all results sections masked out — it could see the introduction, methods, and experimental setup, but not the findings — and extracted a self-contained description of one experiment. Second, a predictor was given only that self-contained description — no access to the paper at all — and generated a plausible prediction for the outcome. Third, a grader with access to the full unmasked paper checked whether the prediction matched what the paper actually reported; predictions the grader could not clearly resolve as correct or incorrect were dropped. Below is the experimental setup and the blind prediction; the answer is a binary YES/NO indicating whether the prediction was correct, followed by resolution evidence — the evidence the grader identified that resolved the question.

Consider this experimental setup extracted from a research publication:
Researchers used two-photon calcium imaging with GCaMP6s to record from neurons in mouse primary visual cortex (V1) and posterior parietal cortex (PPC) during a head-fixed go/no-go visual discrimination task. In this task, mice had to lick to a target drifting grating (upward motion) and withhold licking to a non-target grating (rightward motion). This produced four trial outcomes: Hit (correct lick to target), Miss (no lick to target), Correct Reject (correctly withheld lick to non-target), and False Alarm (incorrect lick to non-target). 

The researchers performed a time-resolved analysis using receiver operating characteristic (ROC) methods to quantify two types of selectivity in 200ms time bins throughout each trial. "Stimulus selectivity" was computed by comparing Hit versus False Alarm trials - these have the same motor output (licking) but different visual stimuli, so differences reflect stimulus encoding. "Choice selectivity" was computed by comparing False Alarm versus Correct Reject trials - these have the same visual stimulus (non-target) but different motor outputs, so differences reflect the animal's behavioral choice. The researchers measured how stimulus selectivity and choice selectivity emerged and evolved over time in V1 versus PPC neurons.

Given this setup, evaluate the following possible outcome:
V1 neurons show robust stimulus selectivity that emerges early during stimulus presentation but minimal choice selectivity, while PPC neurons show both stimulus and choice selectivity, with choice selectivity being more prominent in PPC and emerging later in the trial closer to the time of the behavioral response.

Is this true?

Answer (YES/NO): YES